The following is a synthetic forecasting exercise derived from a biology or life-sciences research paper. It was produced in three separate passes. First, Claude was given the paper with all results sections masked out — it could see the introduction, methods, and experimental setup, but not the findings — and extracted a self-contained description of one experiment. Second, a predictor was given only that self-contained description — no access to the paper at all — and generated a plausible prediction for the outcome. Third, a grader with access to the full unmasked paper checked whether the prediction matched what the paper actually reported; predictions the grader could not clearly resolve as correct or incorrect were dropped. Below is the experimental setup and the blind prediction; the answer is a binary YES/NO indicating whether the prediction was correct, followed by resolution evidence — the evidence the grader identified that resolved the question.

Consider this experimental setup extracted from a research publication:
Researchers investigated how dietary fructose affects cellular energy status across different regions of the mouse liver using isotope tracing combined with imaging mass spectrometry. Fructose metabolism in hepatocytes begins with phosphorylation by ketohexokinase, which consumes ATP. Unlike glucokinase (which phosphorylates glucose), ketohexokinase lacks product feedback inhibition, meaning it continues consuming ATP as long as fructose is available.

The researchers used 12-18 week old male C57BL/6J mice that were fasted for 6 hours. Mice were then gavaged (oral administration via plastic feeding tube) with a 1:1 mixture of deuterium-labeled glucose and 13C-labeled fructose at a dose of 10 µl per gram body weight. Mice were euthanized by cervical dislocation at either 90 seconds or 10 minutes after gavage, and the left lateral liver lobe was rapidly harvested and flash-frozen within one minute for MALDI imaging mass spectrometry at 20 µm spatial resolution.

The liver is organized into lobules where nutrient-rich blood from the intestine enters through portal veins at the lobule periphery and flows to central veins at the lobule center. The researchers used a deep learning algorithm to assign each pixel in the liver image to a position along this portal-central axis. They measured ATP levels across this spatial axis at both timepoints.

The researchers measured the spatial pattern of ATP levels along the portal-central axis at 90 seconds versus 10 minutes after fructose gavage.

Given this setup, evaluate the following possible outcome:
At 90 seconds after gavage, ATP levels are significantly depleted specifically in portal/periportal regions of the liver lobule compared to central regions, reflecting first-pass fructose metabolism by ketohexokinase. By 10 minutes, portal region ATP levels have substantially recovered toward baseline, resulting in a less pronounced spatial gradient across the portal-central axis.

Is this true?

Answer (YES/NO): NO